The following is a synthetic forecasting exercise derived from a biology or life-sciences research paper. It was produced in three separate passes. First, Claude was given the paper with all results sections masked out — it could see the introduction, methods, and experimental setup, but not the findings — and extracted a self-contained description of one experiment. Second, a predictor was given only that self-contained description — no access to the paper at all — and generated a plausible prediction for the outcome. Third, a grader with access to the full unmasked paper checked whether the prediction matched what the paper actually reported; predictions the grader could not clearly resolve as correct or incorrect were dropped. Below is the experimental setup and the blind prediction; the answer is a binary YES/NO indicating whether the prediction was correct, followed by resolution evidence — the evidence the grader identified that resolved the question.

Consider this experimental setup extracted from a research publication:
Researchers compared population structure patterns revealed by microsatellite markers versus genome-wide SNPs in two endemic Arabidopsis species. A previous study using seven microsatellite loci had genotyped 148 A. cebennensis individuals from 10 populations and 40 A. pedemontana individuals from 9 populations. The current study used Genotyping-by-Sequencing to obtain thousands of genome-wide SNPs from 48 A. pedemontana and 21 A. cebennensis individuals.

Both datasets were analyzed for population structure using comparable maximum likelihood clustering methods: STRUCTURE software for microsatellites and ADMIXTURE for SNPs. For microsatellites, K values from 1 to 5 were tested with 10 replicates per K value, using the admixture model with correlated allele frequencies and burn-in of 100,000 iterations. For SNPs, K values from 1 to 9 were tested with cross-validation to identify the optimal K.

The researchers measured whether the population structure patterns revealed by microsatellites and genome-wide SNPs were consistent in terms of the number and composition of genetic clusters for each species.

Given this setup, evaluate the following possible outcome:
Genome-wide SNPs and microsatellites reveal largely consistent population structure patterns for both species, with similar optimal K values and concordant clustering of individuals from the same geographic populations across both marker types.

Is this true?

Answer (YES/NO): YES